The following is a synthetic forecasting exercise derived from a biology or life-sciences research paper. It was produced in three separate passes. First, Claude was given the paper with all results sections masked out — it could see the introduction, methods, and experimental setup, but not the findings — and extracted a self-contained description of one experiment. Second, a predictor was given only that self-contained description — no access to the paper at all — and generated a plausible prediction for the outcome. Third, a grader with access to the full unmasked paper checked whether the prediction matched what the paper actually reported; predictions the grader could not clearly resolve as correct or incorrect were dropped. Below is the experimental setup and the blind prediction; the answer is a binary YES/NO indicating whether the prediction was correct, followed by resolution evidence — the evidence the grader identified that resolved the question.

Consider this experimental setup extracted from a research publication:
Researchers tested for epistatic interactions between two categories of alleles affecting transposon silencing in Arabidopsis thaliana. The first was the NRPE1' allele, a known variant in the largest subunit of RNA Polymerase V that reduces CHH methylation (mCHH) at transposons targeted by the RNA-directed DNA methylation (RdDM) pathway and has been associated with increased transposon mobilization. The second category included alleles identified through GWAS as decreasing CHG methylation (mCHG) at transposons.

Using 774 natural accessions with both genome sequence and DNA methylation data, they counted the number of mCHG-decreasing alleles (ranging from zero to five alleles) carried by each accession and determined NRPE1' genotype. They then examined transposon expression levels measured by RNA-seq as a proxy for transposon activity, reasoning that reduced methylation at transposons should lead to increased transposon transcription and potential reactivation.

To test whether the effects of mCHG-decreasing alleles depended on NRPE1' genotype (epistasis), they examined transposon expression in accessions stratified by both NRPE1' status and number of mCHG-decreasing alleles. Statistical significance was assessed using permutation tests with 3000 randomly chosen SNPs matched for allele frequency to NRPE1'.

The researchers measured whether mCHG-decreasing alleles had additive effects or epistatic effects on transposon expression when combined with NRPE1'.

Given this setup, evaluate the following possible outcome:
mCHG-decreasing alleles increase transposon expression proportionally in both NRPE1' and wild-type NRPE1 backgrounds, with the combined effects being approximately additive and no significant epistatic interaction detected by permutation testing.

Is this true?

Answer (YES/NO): NO